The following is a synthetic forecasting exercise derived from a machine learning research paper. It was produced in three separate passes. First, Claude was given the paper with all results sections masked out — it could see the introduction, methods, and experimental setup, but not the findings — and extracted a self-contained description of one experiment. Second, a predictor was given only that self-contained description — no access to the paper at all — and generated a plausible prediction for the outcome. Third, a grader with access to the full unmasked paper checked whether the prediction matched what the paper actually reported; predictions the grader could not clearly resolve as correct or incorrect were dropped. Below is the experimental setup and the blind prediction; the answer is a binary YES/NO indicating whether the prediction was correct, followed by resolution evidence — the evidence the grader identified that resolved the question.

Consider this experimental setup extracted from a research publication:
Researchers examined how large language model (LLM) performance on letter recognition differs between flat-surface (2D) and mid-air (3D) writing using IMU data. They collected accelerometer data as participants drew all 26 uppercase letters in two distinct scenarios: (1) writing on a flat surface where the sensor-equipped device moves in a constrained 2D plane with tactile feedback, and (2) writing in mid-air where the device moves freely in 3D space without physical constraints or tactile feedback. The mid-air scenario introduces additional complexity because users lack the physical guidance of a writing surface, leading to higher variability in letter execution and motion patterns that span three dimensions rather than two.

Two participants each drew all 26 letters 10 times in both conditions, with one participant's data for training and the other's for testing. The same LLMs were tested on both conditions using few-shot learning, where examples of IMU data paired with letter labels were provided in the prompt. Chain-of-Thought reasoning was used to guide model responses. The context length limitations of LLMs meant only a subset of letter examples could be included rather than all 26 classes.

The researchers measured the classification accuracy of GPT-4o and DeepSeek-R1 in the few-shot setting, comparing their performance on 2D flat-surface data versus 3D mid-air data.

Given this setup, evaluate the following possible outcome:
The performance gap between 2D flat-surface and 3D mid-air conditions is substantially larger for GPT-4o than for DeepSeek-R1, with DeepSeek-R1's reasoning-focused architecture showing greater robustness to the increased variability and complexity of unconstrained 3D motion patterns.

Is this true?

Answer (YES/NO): NO